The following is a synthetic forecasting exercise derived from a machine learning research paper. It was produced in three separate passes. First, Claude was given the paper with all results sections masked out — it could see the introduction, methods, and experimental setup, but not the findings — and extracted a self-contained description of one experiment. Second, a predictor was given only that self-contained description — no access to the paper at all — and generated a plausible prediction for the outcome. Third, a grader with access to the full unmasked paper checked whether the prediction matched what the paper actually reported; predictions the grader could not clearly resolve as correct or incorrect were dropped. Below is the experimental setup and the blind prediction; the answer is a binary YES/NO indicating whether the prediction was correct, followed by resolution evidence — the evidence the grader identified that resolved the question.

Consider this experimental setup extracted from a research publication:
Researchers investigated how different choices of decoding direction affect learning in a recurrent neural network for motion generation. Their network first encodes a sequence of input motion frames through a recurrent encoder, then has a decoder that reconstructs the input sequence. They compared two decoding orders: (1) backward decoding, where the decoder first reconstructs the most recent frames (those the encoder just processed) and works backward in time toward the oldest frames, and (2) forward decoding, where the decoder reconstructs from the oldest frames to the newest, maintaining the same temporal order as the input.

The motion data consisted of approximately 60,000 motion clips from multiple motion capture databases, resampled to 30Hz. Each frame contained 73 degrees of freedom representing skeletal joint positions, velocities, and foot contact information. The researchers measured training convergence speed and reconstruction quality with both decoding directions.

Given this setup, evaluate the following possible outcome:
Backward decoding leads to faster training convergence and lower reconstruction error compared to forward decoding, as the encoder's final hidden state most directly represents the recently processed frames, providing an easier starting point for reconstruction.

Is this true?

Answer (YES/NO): NO